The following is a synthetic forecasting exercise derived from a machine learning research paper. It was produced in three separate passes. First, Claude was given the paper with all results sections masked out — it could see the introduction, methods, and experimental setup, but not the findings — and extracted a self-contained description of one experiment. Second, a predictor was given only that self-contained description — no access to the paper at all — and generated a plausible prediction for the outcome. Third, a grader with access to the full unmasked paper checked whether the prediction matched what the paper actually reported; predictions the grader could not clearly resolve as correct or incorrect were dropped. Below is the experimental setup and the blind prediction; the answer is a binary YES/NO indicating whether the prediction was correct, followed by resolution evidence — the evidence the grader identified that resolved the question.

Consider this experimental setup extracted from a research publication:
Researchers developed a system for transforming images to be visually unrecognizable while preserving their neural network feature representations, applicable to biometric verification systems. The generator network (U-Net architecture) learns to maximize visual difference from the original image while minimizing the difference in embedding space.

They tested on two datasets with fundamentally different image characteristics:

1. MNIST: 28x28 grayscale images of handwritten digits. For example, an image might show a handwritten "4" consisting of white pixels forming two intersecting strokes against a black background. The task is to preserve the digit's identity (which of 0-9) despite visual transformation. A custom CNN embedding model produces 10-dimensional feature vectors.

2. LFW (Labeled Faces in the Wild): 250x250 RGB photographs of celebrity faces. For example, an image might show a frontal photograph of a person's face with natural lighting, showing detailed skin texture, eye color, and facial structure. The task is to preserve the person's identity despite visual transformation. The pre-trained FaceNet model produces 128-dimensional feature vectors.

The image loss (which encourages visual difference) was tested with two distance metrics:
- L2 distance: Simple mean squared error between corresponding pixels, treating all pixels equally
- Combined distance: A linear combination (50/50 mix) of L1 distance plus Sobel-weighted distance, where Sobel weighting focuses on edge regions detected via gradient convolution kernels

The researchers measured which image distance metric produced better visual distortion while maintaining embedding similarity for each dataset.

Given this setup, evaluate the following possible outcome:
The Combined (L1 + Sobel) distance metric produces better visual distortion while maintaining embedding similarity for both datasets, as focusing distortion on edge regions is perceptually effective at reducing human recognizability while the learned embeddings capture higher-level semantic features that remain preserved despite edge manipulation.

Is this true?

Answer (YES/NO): NO